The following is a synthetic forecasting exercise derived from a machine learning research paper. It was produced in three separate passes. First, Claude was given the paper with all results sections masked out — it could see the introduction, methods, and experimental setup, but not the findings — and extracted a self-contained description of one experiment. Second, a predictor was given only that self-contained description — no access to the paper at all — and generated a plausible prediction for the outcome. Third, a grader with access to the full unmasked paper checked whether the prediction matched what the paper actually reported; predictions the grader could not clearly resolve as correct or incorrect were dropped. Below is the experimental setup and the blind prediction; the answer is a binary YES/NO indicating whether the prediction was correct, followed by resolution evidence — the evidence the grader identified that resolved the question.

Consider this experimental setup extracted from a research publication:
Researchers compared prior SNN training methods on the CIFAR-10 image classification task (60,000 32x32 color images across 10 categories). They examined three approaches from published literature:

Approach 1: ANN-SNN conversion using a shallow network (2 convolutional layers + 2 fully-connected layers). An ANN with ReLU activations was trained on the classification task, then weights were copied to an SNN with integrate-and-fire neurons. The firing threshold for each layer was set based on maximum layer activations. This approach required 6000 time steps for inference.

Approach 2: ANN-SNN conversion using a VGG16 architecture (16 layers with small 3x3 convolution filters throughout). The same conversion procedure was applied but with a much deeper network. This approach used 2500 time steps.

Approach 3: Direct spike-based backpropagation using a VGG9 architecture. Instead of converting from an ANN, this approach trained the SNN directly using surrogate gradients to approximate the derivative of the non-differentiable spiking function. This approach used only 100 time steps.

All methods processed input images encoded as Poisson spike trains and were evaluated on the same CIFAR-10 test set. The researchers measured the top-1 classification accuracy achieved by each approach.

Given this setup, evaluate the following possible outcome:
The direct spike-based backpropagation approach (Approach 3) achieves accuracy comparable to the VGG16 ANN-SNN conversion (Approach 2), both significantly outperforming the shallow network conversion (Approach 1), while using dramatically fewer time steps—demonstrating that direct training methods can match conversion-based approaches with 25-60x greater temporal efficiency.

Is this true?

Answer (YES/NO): YES